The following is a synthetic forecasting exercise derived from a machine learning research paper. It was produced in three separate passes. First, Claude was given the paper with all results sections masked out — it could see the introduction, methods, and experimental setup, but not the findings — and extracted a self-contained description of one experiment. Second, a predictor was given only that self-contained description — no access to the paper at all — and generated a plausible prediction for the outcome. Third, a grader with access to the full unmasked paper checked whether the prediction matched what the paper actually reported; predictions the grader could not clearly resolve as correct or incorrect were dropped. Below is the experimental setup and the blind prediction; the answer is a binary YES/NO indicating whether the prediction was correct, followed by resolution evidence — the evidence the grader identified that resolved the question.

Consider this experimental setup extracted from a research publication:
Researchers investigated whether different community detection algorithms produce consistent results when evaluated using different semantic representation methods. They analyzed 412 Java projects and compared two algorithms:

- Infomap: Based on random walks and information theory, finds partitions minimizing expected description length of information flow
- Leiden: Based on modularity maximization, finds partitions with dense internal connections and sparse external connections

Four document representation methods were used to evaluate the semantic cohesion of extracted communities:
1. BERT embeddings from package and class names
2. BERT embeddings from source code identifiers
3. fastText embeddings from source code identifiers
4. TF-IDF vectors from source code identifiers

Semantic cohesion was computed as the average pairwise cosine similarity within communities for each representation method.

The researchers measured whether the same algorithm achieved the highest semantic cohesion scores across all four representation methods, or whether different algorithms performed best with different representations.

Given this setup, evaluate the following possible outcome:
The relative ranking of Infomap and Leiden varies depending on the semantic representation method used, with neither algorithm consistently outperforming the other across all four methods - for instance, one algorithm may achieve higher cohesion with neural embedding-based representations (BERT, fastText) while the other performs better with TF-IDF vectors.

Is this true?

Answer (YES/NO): NO